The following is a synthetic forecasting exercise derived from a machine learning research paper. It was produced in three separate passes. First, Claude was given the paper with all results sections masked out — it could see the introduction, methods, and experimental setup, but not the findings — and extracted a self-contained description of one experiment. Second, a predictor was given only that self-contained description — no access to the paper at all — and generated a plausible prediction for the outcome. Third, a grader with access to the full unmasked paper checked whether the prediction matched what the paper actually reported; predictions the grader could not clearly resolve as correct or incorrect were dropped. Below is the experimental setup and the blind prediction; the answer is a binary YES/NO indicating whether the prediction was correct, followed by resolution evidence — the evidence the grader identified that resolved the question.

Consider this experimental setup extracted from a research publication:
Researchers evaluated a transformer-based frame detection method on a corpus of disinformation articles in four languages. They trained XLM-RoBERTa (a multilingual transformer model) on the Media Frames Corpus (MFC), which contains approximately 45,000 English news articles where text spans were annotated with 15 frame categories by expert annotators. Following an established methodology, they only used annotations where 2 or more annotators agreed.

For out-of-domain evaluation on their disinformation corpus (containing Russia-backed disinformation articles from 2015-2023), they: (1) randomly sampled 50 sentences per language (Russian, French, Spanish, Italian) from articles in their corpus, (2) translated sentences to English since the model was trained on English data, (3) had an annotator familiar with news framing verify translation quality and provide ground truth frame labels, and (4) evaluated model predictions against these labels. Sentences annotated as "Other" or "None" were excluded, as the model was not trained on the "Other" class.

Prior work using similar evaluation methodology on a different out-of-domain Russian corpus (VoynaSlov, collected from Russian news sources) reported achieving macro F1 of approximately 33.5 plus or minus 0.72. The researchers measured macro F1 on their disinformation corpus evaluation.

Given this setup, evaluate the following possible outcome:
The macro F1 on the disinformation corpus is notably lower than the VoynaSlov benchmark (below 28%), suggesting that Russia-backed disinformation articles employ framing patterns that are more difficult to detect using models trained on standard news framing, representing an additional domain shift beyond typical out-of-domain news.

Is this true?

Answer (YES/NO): NO